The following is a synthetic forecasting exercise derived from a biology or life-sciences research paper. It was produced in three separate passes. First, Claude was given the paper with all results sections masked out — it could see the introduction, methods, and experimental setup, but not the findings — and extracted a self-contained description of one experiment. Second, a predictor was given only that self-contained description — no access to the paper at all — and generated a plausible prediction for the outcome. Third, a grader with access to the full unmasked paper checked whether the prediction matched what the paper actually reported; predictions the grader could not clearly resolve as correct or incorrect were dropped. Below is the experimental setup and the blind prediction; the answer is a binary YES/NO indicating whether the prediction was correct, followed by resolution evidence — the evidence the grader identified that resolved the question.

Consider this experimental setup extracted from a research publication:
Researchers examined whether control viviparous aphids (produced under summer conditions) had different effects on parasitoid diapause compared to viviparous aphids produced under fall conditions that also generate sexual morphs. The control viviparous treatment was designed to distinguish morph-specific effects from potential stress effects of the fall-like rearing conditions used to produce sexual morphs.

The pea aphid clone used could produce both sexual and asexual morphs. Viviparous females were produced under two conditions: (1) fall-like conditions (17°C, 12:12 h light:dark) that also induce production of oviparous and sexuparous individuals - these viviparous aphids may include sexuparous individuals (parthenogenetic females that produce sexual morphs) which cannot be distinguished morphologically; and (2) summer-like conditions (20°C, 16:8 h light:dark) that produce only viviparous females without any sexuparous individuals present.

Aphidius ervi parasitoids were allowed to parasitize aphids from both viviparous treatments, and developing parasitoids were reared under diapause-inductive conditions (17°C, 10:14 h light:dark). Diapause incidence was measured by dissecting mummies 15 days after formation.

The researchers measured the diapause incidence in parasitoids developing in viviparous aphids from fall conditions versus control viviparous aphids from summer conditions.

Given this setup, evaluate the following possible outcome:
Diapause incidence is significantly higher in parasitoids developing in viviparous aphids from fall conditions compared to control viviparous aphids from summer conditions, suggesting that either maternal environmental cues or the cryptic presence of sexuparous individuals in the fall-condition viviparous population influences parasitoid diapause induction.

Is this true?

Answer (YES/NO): NO